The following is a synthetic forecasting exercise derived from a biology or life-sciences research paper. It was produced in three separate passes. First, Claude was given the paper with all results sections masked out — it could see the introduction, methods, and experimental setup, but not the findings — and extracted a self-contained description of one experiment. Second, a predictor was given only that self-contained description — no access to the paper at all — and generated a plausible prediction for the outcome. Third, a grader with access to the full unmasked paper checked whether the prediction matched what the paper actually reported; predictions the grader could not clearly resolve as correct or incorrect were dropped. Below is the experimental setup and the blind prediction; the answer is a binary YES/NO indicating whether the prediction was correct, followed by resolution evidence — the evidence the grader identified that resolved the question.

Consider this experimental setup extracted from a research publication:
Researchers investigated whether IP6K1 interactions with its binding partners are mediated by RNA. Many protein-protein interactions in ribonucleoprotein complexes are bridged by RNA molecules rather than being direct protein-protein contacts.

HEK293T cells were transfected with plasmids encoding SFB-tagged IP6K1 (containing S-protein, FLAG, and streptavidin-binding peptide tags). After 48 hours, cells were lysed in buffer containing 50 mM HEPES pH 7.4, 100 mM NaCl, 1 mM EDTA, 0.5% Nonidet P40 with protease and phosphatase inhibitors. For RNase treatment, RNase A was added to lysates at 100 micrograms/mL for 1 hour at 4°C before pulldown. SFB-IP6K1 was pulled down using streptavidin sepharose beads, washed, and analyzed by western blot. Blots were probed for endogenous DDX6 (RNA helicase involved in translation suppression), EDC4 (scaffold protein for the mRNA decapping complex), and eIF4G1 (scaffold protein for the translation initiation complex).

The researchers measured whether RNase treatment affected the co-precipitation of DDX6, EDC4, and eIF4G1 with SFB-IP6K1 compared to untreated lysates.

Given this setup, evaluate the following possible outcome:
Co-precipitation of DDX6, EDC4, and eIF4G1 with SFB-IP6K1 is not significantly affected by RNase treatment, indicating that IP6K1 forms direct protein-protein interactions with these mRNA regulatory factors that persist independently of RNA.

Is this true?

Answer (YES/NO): YES